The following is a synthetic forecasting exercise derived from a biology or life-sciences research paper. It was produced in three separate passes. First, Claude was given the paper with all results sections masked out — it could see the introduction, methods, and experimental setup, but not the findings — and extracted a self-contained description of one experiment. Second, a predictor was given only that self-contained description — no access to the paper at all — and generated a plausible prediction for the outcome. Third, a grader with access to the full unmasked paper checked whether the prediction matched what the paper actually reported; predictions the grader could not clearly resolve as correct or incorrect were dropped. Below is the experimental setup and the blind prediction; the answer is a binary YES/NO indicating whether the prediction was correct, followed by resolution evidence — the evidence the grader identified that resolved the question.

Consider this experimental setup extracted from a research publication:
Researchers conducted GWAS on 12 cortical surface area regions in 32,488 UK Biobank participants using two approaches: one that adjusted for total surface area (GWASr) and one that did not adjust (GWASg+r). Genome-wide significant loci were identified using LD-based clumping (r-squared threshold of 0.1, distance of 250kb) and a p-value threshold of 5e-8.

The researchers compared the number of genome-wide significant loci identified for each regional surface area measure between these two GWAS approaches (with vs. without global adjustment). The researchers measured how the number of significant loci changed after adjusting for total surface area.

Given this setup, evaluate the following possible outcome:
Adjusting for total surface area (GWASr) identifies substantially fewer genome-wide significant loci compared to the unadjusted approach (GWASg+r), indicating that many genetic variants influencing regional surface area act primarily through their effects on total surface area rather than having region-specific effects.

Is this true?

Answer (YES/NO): YES